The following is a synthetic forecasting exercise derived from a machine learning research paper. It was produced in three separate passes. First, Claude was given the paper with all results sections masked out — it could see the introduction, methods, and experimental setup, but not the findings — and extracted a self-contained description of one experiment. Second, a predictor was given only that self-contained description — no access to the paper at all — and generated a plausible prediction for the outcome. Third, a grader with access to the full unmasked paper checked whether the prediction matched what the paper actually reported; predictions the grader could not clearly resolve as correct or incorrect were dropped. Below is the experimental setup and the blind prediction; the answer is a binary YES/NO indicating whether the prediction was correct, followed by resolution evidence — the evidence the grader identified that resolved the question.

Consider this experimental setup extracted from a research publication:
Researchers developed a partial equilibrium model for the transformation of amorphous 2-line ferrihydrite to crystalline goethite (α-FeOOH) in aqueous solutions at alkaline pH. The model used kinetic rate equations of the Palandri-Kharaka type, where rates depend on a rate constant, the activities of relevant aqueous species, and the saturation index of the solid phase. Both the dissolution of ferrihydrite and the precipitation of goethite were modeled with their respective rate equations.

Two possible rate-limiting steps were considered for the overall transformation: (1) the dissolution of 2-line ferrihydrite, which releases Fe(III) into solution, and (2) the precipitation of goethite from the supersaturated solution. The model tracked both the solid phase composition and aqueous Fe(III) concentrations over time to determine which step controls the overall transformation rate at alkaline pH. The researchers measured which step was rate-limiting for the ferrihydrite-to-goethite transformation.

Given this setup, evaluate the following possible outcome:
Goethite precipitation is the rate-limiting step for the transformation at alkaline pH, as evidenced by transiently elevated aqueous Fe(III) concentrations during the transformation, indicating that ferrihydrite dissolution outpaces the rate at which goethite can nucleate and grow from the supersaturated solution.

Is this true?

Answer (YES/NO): NO